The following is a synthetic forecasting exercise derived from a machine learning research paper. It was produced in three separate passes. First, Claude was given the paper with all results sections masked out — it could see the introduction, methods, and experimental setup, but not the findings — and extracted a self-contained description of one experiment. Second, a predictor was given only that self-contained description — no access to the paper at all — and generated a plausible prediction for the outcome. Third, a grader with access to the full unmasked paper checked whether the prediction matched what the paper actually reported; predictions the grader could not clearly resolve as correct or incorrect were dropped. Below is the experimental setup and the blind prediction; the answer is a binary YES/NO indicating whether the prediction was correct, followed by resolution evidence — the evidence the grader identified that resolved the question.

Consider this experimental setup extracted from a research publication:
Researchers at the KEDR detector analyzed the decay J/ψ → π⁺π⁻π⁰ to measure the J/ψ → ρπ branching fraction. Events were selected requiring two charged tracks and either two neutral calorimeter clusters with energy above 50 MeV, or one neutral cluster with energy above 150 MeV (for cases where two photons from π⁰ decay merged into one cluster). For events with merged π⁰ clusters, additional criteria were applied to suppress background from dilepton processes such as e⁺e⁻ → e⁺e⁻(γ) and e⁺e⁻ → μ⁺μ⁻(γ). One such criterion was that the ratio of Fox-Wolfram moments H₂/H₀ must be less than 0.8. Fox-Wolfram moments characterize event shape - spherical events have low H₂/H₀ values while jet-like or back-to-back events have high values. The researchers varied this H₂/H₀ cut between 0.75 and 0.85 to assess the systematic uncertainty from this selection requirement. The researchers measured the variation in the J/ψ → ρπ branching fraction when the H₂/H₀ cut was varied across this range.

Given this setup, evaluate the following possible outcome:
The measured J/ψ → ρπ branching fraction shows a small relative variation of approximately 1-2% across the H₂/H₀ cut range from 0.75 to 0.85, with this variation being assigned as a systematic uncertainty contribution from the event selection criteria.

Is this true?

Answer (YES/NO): NO